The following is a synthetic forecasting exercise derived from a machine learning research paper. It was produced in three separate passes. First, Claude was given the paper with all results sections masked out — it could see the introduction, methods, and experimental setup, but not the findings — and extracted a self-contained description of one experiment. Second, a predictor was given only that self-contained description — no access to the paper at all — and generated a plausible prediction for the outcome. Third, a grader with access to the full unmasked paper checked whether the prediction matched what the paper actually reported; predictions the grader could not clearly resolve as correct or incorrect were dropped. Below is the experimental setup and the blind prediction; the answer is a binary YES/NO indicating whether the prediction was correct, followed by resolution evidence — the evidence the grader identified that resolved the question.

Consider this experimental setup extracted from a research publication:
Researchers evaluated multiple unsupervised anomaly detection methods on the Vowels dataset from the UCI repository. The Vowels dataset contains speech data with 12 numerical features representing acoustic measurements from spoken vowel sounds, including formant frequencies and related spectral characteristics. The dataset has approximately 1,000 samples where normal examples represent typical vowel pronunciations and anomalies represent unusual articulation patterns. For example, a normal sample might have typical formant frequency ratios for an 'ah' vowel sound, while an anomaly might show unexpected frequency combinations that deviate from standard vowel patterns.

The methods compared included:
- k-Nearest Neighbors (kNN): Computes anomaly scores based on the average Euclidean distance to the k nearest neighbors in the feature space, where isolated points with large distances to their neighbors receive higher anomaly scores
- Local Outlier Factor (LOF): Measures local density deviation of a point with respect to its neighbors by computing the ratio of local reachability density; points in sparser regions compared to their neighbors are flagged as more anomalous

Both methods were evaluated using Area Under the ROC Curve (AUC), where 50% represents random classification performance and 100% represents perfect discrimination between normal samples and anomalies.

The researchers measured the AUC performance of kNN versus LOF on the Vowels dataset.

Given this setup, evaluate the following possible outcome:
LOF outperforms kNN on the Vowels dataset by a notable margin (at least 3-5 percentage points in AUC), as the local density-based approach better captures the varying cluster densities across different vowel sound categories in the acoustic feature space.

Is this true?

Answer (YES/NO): NO